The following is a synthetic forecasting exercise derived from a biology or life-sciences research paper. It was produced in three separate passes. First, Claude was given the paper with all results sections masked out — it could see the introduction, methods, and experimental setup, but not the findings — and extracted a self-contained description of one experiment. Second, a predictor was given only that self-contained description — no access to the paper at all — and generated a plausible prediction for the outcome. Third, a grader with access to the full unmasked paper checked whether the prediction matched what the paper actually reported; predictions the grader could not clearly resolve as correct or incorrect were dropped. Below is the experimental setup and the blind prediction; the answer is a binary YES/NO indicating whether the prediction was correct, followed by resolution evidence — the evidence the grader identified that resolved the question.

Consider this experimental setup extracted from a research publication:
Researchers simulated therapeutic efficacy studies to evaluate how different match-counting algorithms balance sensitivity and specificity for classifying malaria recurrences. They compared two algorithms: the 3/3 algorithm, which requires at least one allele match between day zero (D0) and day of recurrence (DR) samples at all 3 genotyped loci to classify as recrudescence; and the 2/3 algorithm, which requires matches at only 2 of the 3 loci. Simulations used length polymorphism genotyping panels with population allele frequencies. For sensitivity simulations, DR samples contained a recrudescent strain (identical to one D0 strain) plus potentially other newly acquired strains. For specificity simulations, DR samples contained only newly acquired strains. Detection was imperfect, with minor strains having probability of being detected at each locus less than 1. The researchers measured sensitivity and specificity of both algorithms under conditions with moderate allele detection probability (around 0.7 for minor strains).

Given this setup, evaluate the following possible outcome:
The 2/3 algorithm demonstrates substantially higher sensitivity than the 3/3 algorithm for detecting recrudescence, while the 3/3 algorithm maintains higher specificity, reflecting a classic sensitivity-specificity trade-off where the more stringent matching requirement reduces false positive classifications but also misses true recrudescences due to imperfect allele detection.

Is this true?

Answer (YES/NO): YES